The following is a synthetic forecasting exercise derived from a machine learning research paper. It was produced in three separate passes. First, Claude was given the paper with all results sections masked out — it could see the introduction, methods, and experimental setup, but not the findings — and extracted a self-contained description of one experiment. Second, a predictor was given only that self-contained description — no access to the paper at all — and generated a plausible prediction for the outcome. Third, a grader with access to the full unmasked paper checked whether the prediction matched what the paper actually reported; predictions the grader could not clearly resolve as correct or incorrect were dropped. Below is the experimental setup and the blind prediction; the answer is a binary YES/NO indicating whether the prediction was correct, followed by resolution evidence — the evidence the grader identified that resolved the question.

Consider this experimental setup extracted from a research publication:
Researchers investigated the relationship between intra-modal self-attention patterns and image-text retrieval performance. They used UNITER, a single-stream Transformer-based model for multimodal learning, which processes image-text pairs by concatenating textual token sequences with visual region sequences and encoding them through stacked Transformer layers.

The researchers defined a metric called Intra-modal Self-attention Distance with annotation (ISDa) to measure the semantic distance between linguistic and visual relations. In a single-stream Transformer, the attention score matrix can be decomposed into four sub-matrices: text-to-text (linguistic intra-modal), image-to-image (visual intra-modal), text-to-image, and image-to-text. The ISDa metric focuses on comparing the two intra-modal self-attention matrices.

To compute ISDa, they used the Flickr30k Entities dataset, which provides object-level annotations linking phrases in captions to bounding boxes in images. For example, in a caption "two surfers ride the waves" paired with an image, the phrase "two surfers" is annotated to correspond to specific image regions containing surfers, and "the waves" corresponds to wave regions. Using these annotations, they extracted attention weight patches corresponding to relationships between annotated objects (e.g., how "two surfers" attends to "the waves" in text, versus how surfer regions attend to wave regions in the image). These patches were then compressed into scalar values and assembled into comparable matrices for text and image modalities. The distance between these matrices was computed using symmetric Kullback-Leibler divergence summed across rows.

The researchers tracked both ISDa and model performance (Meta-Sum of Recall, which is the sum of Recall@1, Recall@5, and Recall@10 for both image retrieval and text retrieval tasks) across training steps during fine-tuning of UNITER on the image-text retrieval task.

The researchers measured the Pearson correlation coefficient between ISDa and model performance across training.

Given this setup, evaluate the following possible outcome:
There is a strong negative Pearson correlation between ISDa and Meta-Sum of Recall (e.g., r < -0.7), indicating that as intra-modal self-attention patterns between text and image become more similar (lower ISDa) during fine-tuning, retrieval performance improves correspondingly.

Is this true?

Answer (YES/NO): NO